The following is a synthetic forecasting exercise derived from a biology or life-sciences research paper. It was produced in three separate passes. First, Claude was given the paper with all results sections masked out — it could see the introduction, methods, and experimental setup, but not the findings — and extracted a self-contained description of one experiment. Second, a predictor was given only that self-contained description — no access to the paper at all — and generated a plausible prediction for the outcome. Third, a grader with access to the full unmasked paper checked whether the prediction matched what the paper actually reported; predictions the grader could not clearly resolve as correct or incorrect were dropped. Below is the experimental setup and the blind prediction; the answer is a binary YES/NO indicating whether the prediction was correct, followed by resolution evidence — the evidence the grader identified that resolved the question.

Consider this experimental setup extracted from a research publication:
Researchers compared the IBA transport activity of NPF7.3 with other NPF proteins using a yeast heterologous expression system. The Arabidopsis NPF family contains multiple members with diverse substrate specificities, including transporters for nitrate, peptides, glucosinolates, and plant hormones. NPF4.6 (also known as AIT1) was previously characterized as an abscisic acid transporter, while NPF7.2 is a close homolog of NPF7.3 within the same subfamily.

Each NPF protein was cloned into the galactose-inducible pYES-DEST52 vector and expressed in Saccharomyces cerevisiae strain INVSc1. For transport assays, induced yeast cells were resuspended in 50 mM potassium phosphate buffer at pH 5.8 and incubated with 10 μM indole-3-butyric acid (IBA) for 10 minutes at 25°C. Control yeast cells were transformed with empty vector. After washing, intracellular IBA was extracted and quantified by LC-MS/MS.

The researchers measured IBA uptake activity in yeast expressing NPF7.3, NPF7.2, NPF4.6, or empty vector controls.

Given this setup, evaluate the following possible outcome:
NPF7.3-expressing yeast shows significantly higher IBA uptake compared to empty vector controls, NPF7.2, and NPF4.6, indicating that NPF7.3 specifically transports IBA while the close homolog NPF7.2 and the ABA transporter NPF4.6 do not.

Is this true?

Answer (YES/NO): NO